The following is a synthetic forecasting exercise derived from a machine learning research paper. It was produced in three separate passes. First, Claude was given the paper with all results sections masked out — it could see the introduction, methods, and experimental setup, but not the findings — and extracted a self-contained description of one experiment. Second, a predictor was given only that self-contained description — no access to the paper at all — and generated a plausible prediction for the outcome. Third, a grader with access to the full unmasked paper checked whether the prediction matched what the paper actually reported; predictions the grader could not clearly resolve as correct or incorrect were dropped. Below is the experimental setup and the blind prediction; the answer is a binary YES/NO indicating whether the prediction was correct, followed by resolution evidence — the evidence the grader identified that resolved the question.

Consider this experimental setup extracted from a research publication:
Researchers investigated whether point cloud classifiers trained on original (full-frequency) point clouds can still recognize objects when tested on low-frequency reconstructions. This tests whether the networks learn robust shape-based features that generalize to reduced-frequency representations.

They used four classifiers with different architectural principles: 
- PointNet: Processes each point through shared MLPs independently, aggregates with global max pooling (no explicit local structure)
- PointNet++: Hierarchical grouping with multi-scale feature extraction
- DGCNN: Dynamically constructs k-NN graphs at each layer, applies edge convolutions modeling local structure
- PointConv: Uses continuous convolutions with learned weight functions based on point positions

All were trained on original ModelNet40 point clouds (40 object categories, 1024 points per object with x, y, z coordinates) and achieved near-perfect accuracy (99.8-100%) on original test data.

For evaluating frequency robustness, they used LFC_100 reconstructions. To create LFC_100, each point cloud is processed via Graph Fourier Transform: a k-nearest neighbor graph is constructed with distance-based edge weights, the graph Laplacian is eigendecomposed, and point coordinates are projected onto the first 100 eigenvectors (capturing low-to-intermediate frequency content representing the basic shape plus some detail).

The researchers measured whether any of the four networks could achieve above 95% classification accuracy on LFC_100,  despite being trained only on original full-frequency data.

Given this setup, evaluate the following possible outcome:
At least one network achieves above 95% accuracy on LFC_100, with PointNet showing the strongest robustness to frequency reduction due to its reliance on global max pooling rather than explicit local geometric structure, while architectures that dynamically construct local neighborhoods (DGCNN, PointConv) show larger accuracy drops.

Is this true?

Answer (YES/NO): YES